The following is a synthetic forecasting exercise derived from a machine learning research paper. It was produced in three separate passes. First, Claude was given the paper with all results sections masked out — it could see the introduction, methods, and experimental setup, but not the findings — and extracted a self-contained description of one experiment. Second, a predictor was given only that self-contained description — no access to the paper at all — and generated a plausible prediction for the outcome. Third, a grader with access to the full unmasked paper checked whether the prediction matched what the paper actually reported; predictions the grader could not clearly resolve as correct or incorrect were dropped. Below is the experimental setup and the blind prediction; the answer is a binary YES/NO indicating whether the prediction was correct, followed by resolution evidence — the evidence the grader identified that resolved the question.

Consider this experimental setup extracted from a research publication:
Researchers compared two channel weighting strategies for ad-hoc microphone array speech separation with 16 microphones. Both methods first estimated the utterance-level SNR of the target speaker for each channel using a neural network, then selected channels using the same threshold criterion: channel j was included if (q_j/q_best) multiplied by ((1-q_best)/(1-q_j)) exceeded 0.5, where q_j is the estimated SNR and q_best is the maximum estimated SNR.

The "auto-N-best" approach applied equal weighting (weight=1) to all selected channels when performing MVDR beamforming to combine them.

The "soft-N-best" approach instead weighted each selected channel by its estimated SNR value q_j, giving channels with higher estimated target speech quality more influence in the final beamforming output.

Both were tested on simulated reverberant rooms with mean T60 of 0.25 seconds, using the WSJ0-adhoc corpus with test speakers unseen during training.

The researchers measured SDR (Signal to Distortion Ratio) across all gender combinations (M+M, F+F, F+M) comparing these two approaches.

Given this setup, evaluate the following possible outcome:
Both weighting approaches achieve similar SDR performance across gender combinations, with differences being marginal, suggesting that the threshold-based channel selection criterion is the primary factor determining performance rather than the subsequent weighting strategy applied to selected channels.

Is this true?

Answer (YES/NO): NO